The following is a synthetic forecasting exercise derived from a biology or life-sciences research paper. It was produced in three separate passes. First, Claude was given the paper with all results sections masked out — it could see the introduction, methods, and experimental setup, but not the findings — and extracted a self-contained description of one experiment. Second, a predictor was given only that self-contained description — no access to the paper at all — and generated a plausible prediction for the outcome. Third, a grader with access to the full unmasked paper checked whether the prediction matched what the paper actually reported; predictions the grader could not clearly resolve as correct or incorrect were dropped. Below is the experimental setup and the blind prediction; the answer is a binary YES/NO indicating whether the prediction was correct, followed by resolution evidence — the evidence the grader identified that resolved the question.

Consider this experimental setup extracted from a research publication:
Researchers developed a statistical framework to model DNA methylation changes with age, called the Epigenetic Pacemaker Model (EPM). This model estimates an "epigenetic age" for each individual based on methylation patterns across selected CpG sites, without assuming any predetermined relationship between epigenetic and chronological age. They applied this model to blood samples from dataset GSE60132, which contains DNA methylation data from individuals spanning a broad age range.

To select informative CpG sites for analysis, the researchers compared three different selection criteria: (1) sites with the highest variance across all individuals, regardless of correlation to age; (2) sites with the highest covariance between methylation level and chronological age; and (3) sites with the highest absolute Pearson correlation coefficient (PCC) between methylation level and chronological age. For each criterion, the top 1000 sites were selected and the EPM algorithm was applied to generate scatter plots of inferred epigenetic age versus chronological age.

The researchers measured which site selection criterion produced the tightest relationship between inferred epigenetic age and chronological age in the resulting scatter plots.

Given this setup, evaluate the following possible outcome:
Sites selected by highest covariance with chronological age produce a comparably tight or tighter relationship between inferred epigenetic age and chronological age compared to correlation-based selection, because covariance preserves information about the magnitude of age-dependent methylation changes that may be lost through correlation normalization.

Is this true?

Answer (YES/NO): NO